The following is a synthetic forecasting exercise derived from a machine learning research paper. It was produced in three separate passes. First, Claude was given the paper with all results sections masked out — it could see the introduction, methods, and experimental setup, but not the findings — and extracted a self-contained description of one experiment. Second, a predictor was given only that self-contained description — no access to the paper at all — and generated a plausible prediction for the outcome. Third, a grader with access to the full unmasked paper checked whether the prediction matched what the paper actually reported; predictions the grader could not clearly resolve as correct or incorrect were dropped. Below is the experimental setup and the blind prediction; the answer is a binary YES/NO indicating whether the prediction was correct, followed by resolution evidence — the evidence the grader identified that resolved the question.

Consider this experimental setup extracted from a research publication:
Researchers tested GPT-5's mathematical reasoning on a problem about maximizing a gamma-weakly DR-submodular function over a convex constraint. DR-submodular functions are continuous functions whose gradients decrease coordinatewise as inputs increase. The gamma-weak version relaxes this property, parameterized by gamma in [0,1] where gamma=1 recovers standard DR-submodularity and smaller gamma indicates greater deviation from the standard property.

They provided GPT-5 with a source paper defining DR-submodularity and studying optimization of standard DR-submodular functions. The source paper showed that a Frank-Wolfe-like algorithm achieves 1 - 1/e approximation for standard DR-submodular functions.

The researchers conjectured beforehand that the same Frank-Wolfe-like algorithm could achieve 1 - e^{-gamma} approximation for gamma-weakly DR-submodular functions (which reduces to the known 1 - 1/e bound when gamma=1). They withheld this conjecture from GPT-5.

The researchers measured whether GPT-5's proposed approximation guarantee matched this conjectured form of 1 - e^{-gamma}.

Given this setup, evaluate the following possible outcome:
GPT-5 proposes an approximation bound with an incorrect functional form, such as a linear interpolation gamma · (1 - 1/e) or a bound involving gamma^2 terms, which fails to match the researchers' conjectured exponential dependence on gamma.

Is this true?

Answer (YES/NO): NO